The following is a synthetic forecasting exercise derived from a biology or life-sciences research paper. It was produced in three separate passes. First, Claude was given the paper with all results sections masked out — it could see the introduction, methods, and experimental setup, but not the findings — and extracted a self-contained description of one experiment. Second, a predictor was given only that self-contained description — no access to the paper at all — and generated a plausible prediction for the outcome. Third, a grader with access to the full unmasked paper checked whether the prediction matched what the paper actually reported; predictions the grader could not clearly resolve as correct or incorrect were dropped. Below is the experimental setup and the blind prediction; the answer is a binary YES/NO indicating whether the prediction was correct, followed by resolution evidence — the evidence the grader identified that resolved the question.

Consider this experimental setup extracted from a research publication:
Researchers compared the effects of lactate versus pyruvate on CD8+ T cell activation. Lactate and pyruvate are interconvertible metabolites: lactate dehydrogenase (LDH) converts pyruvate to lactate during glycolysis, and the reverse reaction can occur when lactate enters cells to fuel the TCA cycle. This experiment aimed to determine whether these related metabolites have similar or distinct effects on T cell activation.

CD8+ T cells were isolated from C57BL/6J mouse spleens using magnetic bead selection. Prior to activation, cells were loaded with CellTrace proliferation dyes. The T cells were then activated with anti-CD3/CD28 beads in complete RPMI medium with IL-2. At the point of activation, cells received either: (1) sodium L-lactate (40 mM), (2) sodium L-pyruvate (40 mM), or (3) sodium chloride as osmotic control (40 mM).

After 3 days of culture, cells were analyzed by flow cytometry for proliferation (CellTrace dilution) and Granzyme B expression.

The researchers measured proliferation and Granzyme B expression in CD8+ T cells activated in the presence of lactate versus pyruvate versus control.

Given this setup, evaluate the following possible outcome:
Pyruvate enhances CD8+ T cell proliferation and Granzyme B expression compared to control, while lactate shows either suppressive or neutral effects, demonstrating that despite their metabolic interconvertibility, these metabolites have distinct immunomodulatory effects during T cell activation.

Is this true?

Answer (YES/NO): NO